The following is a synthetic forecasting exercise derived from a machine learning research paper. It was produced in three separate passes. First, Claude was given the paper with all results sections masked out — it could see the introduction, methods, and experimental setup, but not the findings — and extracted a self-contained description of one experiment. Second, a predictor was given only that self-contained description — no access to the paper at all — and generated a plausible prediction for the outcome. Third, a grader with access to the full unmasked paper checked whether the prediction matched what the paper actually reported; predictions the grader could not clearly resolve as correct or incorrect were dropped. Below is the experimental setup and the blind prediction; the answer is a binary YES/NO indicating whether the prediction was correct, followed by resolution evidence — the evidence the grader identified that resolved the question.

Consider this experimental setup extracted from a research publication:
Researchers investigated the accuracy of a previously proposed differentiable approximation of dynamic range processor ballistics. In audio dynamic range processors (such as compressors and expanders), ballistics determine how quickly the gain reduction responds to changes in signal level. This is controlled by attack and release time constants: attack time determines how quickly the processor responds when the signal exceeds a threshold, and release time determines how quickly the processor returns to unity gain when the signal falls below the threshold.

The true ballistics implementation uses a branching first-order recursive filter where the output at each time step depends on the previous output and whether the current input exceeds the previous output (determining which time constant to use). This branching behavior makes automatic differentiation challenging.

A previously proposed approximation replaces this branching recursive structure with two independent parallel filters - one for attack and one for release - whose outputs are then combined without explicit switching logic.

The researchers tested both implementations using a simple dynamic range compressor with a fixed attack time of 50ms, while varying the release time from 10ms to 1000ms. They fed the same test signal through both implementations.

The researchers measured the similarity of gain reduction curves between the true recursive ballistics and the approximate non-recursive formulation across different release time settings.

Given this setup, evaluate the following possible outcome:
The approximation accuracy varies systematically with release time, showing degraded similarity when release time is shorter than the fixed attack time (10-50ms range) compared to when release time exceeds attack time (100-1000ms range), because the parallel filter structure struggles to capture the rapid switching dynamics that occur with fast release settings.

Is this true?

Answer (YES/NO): NO